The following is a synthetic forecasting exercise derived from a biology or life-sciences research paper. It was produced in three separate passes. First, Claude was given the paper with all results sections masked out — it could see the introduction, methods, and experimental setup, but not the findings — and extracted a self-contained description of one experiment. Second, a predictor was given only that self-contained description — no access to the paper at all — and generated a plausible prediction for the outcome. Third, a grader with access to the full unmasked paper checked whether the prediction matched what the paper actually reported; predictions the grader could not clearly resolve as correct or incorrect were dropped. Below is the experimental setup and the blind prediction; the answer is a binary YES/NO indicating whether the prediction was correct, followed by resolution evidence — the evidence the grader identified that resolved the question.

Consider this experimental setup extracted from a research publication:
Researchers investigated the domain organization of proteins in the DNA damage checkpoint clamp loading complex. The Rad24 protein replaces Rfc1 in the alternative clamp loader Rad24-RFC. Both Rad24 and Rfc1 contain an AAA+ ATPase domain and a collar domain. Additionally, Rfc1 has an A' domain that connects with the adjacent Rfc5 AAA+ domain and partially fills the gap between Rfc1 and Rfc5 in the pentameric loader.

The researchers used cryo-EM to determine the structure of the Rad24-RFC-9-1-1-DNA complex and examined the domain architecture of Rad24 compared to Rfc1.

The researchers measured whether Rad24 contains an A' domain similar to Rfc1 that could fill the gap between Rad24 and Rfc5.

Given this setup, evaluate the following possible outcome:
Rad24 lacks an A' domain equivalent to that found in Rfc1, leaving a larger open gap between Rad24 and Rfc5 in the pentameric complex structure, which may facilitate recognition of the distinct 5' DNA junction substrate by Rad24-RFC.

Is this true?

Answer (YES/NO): NO